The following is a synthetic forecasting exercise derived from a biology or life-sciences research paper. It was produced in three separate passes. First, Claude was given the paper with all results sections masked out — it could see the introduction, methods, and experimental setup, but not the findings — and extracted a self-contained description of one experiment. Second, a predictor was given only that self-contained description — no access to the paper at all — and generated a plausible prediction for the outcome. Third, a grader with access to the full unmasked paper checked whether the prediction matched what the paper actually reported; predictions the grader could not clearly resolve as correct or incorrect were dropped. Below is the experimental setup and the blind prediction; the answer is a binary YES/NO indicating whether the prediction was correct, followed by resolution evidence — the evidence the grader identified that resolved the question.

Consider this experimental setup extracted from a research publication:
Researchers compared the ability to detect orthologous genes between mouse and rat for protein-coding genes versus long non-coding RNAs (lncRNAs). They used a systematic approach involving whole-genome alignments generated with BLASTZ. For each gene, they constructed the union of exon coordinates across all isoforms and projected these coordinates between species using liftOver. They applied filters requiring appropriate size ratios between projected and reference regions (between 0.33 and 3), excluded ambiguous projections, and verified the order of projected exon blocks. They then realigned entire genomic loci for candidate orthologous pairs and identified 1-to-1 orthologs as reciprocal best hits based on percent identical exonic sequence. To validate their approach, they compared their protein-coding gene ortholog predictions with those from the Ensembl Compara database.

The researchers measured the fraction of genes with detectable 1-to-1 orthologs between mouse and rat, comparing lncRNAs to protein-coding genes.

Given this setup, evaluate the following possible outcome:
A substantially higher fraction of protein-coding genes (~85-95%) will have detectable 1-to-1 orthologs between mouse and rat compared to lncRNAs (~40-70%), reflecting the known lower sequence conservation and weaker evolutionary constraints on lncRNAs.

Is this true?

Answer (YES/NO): NO